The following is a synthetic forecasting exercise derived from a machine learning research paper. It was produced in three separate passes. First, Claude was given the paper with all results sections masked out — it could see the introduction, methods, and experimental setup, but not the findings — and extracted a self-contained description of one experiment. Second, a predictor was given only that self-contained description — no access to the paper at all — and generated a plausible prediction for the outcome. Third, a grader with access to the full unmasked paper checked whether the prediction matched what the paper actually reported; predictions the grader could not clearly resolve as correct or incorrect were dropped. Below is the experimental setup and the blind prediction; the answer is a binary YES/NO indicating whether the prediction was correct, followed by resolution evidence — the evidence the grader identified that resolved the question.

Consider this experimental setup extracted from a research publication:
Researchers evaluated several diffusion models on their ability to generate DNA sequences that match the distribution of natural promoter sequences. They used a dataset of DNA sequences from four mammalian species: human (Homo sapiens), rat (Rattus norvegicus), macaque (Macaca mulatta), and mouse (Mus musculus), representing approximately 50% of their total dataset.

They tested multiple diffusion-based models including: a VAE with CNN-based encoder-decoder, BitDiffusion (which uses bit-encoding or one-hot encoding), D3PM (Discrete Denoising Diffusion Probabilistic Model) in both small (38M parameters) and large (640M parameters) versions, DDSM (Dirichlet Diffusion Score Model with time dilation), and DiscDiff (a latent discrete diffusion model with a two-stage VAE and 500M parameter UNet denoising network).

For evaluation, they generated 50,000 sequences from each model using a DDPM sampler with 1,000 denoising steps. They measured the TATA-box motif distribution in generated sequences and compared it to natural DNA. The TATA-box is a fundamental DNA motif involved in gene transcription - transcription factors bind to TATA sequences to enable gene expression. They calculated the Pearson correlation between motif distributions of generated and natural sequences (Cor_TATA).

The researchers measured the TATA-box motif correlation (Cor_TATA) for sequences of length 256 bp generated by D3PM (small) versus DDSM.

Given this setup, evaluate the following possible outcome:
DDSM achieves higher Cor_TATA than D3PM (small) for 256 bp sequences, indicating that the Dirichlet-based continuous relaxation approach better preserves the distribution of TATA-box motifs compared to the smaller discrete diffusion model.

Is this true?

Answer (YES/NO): YES